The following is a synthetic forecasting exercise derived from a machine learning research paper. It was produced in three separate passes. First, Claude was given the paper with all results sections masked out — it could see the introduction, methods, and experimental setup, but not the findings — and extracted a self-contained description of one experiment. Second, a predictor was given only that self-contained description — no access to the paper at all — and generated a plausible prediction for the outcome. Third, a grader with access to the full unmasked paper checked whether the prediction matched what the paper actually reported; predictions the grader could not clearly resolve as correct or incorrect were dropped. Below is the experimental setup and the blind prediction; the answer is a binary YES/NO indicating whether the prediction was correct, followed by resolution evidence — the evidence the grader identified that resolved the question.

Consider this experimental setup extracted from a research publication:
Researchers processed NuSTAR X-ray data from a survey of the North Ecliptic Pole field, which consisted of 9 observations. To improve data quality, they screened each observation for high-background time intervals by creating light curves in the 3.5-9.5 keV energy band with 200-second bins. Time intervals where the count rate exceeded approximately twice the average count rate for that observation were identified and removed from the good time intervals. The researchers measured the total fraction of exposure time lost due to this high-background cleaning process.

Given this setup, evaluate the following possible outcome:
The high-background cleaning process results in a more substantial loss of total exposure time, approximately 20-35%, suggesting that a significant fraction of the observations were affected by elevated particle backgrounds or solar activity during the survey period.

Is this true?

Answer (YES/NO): NO